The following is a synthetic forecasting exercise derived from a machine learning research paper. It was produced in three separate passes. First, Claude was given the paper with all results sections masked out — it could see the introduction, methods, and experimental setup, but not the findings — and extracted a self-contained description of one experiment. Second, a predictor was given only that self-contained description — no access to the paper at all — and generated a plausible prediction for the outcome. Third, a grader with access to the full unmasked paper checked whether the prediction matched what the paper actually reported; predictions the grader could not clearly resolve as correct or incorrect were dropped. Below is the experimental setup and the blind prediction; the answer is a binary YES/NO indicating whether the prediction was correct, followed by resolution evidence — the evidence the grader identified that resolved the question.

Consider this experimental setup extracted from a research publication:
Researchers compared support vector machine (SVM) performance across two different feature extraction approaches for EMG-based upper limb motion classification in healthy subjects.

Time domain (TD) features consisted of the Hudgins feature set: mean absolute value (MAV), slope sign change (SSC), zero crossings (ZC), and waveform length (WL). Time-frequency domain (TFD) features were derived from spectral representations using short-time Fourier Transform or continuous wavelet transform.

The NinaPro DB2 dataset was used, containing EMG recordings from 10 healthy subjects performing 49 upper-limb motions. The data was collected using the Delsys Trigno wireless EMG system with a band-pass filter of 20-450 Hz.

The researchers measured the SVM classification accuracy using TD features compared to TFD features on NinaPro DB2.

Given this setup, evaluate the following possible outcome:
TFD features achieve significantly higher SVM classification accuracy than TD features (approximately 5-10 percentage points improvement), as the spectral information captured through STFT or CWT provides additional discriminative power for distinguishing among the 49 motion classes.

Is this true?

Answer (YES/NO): NO